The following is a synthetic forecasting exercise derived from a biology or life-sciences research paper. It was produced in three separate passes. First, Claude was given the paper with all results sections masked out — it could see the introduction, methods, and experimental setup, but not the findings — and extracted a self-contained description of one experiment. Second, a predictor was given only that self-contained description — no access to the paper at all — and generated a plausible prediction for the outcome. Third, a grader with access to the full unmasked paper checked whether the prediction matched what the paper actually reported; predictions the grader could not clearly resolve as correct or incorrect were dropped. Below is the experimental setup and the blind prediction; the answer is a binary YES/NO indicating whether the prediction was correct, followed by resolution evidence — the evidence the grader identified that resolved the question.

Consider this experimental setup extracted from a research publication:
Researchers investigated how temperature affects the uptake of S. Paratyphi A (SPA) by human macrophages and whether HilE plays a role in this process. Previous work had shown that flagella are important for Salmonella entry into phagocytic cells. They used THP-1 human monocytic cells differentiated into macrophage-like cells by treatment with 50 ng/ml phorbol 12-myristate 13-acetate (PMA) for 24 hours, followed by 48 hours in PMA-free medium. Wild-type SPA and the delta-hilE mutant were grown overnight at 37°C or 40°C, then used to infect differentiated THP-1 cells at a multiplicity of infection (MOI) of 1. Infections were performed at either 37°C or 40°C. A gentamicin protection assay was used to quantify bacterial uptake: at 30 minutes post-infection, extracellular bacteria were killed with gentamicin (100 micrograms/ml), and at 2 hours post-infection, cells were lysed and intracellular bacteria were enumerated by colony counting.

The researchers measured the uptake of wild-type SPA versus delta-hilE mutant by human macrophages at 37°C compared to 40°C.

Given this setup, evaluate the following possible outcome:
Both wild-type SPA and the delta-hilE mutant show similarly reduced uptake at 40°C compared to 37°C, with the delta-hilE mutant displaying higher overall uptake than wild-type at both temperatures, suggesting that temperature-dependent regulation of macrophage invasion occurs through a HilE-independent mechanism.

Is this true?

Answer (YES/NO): NO